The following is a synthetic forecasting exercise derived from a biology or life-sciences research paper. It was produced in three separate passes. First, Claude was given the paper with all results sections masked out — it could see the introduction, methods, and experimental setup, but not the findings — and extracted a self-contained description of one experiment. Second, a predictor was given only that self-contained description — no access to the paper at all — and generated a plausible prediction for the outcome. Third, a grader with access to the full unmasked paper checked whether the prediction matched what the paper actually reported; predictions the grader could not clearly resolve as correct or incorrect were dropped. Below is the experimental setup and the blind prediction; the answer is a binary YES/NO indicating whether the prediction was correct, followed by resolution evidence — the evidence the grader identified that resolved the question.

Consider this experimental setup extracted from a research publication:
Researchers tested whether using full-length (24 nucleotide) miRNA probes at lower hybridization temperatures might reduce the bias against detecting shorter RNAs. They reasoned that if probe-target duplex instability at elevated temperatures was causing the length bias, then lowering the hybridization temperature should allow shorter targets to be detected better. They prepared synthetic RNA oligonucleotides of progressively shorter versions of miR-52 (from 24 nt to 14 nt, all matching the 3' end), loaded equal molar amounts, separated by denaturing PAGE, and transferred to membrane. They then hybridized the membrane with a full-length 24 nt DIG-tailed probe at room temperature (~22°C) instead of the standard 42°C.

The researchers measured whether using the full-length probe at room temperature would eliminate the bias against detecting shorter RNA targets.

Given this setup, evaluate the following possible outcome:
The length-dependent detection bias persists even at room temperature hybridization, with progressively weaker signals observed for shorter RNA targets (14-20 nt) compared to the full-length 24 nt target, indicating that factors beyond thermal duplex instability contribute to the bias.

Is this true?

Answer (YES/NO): YES